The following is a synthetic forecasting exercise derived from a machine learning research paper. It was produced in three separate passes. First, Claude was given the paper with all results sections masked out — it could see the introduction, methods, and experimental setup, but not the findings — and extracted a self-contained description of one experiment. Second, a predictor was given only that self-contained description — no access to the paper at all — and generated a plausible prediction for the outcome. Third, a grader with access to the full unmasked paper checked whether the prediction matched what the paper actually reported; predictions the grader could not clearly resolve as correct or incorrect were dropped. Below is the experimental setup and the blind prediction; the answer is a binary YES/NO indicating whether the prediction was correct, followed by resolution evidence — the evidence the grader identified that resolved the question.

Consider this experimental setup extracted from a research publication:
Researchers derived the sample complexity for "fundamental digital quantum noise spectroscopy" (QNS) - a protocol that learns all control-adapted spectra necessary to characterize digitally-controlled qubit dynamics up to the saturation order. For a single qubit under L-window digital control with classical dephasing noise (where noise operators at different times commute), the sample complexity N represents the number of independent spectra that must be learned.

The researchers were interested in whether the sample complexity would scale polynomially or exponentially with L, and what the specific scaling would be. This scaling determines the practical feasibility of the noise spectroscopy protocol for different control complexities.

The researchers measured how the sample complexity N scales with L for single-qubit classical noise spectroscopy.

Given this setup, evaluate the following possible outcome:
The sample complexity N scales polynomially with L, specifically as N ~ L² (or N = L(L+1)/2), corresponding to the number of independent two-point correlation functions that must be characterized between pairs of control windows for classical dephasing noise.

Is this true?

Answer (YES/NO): NO